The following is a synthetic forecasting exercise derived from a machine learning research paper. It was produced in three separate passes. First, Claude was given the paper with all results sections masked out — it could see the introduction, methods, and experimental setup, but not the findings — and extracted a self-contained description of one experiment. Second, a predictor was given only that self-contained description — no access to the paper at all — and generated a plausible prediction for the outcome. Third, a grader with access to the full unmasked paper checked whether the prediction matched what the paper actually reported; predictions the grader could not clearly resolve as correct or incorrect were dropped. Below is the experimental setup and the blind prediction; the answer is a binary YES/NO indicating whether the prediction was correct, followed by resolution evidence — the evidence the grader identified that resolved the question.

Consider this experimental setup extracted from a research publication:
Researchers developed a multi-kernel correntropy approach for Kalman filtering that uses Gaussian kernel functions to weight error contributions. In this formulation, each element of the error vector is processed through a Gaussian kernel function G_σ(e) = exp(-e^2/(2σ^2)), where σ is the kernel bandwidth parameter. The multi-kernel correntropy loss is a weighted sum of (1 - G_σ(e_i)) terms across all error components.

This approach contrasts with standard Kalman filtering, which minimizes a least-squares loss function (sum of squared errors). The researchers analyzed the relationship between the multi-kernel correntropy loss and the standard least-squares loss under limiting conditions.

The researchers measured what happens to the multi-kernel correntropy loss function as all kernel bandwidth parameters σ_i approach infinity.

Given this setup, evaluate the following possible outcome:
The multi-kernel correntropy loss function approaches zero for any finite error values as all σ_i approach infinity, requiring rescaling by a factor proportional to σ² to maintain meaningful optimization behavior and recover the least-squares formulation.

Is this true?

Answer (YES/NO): NO